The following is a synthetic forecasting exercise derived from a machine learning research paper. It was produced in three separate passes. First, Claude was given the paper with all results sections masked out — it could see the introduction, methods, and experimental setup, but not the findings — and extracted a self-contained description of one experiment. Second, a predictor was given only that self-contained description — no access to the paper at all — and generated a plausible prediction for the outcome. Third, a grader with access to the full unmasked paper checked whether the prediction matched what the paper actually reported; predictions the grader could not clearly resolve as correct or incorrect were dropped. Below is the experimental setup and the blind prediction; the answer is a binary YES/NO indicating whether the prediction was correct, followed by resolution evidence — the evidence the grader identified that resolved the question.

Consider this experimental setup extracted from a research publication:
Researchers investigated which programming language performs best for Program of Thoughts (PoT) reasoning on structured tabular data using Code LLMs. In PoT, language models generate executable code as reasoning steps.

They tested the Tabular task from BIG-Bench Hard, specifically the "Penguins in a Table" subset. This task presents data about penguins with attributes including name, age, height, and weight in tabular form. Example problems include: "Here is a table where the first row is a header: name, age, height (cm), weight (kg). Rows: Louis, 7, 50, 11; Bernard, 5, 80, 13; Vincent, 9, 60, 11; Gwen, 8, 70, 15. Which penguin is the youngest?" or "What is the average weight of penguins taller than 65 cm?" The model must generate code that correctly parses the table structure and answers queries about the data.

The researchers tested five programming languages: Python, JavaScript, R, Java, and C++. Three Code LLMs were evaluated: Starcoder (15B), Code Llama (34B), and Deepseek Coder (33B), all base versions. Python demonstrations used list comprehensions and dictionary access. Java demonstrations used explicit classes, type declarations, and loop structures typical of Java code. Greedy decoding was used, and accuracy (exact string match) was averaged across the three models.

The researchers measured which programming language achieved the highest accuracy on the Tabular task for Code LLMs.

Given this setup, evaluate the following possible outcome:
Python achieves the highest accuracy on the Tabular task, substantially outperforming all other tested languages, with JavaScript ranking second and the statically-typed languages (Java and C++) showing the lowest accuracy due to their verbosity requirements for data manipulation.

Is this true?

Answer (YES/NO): NO